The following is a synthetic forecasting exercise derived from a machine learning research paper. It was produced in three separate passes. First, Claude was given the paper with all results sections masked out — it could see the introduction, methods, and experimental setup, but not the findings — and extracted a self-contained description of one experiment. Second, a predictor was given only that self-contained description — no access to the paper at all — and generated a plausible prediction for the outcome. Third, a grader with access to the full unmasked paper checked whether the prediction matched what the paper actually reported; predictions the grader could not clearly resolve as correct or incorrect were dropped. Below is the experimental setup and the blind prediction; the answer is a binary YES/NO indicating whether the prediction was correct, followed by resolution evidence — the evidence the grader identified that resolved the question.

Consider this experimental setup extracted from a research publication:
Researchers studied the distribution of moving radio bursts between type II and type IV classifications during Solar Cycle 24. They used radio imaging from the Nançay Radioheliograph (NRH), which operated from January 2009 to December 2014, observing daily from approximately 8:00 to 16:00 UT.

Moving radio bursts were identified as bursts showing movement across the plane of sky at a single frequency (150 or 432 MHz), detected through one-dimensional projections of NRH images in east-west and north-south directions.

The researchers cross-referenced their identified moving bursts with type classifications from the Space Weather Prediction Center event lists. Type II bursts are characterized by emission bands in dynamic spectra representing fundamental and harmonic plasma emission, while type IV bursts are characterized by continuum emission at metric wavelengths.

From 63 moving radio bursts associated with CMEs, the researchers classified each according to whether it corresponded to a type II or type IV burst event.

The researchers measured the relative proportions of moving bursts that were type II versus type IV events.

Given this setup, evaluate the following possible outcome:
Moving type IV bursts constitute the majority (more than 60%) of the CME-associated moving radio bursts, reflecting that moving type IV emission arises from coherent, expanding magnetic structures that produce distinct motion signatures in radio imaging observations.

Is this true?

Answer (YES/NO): YES